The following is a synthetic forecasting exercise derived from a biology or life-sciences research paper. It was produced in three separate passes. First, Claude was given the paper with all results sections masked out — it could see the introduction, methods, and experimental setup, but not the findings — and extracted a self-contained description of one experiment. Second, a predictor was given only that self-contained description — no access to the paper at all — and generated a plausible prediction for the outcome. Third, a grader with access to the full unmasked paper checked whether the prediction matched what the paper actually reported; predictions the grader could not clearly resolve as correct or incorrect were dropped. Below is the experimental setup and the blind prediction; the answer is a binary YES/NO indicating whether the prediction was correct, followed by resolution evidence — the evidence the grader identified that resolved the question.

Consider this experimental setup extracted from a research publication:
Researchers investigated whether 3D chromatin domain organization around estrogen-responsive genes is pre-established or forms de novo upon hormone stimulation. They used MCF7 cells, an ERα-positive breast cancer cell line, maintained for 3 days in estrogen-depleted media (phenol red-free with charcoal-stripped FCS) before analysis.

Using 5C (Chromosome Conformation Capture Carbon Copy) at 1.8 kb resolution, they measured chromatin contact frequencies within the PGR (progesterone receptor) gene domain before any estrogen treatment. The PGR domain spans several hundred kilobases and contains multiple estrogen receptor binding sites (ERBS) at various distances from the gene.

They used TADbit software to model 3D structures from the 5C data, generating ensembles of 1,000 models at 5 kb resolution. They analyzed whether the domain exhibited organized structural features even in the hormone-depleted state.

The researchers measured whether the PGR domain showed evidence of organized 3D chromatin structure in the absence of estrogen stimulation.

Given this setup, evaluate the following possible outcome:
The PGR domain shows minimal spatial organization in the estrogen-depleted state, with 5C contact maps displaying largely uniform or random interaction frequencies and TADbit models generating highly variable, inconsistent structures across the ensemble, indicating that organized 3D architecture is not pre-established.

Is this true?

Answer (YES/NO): NO